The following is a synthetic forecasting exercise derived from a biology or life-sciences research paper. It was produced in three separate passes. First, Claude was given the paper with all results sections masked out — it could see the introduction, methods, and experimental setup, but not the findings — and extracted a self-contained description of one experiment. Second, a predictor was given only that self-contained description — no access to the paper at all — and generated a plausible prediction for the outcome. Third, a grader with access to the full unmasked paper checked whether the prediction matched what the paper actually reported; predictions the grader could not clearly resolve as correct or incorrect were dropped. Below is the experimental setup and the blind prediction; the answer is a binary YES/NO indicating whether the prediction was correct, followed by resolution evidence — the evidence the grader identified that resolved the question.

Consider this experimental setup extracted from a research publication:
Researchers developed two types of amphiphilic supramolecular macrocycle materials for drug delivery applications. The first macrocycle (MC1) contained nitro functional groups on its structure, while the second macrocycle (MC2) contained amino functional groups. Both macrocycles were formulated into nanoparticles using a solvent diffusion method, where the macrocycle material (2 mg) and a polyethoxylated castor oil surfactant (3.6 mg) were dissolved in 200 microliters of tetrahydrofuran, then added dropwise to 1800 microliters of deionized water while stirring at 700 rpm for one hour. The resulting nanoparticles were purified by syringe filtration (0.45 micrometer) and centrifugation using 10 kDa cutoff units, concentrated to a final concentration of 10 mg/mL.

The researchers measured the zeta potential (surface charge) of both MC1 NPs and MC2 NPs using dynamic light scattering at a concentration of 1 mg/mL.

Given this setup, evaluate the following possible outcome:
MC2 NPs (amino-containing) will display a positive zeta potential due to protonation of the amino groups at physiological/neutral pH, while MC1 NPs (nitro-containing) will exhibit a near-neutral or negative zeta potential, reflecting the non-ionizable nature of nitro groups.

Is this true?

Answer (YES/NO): NO